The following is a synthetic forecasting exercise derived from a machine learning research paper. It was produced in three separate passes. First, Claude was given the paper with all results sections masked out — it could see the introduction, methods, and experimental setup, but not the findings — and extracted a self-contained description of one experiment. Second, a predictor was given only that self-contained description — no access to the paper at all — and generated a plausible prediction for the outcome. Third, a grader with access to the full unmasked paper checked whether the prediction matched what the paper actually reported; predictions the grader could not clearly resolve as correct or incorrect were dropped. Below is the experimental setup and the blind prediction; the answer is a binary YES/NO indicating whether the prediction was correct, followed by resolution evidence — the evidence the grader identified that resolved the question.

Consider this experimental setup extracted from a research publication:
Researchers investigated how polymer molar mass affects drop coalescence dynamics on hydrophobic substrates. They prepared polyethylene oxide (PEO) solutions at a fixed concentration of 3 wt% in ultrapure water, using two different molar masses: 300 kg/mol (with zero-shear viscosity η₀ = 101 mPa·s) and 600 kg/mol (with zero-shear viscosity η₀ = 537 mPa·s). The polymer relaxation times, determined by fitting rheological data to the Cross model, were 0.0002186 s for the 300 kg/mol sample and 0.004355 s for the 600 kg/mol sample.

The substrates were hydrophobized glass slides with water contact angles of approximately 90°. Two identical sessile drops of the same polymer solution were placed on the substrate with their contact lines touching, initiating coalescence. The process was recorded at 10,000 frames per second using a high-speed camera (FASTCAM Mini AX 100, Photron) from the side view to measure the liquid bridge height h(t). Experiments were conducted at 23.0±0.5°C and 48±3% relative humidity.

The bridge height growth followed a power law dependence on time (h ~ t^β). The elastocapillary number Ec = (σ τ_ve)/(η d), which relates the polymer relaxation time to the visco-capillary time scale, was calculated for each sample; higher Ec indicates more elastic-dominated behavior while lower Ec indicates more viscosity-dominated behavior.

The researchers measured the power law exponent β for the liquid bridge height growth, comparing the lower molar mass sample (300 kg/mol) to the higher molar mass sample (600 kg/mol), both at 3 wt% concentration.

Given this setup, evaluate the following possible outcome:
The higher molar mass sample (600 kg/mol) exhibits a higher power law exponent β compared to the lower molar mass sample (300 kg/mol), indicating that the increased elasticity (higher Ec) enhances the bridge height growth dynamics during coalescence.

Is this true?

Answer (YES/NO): NO